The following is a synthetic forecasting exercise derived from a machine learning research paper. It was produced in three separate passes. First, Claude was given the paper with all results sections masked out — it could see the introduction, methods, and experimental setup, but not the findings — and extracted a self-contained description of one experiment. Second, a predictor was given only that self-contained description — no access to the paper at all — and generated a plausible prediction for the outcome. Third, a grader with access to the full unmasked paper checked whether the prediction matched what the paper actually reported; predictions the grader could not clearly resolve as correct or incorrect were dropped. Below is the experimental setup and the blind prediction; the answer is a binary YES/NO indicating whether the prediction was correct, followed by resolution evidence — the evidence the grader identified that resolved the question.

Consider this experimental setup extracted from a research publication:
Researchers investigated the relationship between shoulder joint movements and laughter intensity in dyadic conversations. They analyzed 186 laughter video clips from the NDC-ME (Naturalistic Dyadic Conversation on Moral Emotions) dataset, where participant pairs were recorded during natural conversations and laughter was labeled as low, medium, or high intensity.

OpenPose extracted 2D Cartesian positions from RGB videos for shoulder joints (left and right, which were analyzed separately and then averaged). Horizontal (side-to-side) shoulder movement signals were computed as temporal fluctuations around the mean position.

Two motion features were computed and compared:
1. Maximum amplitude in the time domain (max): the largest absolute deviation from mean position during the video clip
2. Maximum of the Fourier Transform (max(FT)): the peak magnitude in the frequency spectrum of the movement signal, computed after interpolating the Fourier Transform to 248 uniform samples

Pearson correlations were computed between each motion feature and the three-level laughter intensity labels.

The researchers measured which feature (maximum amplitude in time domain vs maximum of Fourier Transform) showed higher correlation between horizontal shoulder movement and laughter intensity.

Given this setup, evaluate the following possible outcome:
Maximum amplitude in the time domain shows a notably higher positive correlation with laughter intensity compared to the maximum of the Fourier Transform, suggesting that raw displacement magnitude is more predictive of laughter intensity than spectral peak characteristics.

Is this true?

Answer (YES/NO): NO